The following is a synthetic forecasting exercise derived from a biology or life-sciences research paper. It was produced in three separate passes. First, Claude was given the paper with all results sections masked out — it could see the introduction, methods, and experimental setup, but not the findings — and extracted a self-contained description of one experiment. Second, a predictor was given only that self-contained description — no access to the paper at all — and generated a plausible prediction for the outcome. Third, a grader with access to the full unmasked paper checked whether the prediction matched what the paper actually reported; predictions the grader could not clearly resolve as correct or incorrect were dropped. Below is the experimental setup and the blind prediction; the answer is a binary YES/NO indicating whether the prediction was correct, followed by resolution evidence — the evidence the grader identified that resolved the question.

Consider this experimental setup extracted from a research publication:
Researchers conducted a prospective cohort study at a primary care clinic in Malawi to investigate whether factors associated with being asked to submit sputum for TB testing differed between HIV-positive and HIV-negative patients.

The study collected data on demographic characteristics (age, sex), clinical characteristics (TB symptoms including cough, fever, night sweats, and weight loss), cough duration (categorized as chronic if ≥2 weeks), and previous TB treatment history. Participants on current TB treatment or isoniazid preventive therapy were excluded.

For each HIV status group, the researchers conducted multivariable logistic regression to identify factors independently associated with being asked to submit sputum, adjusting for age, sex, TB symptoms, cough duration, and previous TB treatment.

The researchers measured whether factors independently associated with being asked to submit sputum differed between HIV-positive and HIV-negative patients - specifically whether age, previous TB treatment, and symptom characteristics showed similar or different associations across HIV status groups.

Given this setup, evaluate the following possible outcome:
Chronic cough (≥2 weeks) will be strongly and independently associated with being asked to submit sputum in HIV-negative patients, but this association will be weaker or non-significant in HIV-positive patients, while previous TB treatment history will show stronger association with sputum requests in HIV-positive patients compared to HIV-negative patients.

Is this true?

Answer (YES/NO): NO